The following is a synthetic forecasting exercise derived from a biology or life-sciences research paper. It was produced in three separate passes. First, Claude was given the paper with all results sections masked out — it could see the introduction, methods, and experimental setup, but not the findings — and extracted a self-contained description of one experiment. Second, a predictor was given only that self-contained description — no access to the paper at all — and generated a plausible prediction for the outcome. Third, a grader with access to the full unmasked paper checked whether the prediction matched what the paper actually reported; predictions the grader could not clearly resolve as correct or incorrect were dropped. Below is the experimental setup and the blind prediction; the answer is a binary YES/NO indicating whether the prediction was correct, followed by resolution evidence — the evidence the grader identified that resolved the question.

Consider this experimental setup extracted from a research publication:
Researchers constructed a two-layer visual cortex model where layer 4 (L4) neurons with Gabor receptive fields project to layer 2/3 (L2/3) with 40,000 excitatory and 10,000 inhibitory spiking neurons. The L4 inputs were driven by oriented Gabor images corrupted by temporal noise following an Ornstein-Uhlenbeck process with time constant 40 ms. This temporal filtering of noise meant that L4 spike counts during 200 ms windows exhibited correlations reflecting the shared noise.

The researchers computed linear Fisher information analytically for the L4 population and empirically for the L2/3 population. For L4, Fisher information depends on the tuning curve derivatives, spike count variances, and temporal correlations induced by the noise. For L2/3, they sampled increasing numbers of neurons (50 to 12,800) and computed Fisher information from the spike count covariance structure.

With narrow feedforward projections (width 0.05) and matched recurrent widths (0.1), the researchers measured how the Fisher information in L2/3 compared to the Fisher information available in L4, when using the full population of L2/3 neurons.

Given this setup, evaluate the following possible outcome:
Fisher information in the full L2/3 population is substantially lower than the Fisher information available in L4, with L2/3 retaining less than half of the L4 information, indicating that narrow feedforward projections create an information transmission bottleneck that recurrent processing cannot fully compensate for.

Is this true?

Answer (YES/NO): NO